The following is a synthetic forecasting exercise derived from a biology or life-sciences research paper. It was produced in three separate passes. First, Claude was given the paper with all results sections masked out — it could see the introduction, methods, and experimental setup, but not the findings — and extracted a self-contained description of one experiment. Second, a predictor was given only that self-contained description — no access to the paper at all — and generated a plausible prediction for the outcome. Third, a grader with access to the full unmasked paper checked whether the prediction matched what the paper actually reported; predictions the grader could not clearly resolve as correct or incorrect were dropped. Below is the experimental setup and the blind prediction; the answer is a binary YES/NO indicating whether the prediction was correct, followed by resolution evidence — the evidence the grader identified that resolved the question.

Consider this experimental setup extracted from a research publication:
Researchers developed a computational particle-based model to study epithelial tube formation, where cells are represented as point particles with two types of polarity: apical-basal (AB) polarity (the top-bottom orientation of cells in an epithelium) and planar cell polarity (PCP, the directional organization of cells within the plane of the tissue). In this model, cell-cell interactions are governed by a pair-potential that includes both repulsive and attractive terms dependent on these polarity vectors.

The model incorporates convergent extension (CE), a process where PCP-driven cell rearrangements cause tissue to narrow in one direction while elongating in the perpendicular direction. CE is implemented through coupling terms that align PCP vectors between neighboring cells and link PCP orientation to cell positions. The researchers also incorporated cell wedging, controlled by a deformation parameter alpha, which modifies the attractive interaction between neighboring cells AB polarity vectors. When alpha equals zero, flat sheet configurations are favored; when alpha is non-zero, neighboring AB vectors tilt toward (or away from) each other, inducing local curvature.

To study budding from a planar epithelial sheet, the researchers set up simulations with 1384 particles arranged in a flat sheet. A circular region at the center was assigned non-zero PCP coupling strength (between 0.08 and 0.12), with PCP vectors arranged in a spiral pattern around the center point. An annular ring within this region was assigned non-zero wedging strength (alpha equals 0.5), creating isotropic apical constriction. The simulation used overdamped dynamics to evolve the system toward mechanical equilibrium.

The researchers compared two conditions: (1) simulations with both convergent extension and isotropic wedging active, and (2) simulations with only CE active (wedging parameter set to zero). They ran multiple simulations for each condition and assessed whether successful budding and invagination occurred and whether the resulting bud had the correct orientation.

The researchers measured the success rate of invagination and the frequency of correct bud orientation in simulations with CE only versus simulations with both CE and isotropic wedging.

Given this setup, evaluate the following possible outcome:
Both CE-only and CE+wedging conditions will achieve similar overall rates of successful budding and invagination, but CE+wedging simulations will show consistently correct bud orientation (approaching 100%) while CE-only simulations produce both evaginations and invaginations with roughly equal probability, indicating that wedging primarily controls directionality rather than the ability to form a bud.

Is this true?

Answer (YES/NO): NO